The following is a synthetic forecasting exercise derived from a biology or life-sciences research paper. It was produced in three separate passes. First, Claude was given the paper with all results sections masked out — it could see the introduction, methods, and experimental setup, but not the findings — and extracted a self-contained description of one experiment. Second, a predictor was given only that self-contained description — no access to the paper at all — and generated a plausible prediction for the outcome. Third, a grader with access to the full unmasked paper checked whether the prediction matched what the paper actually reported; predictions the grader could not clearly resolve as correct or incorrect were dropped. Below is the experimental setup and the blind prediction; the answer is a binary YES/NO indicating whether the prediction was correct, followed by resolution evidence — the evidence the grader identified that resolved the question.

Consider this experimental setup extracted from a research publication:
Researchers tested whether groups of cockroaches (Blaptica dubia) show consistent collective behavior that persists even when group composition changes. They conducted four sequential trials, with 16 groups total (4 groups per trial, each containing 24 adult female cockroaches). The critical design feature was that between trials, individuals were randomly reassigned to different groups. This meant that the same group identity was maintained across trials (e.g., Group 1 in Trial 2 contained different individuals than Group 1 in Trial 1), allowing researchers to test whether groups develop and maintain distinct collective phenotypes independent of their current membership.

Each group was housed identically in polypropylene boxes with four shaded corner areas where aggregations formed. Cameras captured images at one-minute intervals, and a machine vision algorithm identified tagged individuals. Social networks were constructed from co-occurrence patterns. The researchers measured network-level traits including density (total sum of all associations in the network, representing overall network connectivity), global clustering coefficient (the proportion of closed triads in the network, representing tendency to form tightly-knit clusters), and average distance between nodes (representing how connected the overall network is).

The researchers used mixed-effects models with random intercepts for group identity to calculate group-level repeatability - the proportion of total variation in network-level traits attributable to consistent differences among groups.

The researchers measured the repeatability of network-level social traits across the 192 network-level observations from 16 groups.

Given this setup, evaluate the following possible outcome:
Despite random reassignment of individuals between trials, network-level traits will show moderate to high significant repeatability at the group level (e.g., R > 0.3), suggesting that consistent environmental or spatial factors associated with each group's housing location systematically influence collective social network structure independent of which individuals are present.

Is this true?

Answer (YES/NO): NO